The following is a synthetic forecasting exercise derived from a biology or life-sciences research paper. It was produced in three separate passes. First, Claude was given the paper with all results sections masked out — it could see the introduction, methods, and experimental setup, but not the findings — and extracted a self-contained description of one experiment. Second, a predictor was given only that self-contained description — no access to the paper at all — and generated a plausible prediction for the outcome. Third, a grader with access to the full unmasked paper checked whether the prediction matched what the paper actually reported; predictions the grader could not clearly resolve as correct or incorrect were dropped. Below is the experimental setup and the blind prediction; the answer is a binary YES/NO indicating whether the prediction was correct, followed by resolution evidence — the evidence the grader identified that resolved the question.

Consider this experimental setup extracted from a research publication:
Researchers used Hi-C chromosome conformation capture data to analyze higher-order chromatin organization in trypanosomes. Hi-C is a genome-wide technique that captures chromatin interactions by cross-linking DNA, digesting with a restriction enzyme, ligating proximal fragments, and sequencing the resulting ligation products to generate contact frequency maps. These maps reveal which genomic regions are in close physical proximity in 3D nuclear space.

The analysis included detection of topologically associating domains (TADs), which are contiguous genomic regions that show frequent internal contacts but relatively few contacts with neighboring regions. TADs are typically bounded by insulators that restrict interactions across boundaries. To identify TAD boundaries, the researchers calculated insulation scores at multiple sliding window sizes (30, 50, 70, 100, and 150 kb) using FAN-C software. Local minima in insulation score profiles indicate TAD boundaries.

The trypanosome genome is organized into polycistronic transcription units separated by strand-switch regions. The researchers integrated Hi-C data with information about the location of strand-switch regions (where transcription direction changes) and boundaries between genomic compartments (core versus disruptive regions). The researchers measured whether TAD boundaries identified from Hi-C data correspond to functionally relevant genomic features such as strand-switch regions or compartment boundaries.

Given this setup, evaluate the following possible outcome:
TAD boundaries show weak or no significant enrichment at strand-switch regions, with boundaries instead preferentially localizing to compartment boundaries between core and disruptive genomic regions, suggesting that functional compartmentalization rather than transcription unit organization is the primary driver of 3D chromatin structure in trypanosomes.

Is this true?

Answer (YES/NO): NO